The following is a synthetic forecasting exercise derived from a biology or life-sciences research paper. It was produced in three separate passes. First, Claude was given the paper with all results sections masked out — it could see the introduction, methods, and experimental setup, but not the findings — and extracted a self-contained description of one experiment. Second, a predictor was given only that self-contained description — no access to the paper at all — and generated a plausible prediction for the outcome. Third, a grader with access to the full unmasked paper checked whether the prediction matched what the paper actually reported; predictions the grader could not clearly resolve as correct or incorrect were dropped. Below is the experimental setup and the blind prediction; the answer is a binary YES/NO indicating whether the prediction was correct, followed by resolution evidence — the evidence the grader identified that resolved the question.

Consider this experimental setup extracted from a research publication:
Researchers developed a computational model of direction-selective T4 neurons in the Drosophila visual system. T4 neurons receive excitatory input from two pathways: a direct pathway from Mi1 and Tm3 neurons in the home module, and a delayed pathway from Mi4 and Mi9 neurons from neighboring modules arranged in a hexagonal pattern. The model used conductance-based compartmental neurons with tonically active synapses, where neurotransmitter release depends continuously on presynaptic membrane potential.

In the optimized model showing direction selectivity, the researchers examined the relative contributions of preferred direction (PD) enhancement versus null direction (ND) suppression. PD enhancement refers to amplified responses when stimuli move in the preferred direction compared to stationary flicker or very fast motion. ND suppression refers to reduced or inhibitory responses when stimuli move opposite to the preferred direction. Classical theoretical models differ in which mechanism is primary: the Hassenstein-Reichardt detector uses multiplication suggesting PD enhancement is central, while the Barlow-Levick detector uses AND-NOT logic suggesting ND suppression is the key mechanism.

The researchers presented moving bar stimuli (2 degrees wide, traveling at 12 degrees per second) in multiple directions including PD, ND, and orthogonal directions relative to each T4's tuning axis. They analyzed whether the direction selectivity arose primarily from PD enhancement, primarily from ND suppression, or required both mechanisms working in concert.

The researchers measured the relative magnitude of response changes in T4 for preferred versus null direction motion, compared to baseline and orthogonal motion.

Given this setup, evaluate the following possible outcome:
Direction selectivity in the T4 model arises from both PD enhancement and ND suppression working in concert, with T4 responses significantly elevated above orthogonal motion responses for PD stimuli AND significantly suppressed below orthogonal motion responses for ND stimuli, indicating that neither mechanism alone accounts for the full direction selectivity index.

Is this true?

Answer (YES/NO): YES